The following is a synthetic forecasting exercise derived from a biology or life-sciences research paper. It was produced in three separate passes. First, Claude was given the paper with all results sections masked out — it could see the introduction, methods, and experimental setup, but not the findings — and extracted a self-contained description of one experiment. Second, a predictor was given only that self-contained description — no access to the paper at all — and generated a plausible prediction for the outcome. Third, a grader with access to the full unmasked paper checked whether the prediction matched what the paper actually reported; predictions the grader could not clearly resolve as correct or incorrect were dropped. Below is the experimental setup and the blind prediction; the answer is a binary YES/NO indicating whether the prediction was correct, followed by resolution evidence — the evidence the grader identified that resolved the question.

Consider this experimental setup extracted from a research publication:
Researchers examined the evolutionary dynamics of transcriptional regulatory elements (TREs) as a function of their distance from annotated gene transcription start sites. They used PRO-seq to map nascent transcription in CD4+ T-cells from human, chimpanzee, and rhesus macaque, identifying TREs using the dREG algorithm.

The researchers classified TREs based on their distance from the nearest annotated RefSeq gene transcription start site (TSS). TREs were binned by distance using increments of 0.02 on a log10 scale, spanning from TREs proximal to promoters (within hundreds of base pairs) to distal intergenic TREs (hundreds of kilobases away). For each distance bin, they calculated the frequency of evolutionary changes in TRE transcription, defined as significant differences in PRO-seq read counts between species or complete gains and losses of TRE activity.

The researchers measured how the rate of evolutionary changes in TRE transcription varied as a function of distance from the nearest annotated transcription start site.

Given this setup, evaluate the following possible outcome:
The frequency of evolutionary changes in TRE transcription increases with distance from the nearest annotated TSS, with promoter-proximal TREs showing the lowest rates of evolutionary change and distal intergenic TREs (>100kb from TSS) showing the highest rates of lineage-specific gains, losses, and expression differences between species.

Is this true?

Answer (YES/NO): YES